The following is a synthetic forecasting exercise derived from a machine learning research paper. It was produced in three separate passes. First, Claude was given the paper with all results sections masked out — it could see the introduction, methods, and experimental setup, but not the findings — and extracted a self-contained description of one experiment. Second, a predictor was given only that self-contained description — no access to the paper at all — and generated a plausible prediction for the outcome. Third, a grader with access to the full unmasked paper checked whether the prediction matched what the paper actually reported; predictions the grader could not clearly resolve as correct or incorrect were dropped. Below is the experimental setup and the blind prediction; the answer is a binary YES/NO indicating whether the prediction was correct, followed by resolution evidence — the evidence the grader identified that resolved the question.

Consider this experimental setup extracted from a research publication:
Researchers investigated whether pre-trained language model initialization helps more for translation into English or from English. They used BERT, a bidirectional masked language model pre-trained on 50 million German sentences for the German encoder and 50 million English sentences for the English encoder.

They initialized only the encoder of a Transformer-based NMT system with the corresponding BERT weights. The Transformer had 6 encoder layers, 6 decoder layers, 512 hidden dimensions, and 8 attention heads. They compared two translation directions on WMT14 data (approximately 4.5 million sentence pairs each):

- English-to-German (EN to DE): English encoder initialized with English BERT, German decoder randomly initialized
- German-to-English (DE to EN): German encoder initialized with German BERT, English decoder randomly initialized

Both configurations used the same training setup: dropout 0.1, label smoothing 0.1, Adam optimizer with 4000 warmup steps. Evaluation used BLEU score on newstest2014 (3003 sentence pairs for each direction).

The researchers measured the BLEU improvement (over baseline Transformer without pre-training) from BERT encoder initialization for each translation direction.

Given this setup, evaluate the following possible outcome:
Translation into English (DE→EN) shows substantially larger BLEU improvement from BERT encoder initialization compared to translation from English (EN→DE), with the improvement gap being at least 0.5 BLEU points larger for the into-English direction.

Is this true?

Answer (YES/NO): NO